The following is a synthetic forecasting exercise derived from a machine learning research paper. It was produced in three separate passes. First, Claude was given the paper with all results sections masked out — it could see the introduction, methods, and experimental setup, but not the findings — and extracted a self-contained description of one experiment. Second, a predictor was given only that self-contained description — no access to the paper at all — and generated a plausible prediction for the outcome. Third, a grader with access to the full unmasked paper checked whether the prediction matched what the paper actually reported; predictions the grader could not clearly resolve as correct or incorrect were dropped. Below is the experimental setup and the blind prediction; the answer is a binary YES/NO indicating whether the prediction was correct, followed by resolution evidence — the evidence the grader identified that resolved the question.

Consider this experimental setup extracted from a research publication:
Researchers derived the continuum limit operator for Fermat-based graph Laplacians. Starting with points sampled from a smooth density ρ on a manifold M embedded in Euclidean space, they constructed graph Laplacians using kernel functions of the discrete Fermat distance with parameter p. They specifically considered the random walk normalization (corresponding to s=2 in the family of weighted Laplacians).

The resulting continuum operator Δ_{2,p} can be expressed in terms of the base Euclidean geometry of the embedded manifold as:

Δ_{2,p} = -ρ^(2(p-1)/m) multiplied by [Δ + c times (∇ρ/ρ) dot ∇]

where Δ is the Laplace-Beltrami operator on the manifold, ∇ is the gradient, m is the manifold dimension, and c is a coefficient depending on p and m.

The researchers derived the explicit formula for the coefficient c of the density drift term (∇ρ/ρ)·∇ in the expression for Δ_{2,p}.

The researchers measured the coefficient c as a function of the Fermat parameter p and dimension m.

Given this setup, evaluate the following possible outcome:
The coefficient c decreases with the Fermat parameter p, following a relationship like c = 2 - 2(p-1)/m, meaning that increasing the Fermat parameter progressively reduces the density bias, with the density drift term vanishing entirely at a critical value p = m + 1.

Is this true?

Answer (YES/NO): NO